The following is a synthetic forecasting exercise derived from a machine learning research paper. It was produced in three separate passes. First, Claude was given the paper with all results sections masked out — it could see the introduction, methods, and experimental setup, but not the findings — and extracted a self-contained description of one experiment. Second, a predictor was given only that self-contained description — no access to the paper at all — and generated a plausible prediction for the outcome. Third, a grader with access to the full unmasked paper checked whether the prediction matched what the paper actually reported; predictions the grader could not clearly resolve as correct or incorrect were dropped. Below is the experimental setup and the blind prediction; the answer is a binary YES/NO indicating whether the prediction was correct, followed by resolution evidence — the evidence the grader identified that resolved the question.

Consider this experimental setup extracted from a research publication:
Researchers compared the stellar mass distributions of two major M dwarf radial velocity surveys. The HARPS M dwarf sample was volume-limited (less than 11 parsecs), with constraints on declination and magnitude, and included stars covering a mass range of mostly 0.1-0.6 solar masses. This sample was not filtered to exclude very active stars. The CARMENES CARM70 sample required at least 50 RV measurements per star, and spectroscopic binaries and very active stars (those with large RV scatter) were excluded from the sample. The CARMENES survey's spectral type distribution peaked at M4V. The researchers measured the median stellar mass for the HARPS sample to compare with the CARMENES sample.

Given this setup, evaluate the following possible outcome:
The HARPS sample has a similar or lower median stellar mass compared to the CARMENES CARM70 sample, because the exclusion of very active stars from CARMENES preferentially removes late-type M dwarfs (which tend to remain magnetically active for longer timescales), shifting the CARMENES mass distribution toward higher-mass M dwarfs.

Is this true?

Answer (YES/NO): YES